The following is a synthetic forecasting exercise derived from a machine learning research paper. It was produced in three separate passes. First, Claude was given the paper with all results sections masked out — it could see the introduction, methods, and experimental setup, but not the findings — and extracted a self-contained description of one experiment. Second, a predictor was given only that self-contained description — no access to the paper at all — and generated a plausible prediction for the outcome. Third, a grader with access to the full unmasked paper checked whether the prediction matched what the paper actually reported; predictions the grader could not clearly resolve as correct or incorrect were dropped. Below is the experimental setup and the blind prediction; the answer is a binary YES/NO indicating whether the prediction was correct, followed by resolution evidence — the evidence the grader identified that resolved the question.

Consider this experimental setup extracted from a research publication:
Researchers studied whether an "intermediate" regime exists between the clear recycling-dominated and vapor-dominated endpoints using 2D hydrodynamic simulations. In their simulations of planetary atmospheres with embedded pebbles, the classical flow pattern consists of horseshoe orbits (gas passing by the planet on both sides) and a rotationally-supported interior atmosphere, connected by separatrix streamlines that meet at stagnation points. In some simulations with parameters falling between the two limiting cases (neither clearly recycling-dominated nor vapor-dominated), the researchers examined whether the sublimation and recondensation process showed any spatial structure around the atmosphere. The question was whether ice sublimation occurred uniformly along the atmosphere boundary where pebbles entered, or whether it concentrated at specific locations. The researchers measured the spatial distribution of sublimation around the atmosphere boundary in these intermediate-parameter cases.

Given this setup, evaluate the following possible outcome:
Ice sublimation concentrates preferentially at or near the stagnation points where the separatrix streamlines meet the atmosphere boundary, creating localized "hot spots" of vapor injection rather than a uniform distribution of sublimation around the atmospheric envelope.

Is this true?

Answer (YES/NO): YES